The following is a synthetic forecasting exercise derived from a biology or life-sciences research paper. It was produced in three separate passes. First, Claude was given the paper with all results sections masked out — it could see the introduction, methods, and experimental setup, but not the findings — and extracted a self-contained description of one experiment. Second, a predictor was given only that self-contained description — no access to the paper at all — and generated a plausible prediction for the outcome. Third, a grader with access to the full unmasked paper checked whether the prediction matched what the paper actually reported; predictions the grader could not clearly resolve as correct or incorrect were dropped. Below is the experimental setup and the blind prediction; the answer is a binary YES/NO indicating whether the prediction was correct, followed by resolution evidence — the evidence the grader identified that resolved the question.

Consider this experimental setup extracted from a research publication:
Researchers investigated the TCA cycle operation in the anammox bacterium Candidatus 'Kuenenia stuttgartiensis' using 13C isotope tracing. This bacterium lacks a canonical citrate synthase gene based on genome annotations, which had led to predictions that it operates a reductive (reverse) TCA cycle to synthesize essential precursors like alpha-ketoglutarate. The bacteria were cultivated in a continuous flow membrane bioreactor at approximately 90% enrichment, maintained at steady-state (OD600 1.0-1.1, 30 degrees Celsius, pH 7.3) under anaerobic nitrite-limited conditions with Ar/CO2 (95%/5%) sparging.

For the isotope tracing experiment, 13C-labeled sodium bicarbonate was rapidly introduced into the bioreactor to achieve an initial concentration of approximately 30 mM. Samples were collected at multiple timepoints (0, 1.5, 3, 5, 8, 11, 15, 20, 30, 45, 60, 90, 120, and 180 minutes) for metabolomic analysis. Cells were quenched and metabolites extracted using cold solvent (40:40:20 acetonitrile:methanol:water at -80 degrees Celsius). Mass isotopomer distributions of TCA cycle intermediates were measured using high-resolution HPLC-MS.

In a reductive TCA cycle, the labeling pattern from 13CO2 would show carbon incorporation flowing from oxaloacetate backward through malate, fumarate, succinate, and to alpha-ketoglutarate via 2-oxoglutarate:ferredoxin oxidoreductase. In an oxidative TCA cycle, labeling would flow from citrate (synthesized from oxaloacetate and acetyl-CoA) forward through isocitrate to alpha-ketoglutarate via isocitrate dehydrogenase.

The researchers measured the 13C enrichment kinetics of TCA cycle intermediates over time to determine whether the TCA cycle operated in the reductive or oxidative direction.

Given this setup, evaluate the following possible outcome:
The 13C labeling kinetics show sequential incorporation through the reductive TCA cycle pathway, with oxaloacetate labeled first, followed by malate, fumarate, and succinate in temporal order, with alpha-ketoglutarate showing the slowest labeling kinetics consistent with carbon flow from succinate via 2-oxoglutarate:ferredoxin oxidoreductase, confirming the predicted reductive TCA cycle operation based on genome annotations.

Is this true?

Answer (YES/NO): NO